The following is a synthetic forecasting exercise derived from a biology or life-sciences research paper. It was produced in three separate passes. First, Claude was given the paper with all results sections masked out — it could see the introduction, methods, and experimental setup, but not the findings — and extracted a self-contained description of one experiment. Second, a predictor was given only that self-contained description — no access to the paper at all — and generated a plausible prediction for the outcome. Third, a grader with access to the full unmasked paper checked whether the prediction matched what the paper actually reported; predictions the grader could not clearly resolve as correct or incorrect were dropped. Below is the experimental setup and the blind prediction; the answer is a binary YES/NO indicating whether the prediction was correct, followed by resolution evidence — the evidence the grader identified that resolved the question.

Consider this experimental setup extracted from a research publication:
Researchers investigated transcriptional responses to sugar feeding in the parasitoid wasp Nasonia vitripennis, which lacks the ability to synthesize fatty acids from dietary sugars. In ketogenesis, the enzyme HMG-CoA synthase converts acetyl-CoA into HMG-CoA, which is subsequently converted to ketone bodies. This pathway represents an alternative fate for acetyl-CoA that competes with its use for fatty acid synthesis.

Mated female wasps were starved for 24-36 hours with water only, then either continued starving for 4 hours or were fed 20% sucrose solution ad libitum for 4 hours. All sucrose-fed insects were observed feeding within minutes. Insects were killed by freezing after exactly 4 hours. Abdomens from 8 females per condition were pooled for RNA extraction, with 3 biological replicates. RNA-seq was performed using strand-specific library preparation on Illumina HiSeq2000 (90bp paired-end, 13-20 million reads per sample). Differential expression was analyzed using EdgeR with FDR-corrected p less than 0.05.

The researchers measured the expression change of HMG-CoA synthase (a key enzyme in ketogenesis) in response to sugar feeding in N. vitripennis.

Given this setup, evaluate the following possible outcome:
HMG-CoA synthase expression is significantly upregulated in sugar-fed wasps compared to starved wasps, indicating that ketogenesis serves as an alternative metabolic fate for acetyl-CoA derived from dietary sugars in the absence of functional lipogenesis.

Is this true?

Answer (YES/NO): YES